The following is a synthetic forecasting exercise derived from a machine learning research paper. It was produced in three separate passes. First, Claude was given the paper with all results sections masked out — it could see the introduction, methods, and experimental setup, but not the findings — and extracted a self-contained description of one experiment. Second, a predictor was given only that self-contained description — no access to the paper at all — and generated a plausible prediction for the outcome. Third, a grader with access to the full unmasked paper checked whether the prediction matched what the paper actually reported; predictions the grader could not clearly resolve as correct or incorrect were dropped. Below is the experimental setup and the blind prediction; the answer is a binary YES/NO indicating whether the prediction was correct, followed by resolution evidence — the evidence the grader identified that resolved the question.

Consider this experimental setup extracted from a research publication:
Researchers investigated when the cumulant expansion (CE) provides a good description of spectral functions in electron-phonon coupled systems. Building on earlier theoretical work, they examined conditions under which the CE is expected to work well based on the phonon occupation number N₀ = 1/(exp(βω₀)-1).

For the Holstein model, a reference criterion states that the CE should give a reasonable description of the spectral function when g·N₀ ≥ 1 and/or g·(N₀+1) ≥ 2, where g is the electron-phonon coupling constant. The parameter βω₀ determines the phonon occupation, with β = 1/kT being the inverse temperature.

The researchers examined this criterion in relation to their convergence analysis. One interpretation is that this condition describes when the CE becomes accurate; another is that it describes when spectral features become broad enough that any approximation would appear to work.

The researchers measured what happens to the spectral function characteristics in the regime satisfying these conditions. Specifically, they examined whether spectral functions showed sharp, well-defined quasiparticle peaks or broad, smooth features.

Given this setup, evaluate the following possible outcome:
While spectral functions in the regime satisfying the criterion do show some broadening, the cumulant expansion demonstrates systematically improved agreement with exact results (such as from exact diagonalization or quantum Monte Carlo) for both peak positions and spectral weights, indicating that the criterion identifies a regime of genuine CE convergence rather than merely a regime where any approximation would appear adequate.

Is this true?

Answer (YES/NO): NO